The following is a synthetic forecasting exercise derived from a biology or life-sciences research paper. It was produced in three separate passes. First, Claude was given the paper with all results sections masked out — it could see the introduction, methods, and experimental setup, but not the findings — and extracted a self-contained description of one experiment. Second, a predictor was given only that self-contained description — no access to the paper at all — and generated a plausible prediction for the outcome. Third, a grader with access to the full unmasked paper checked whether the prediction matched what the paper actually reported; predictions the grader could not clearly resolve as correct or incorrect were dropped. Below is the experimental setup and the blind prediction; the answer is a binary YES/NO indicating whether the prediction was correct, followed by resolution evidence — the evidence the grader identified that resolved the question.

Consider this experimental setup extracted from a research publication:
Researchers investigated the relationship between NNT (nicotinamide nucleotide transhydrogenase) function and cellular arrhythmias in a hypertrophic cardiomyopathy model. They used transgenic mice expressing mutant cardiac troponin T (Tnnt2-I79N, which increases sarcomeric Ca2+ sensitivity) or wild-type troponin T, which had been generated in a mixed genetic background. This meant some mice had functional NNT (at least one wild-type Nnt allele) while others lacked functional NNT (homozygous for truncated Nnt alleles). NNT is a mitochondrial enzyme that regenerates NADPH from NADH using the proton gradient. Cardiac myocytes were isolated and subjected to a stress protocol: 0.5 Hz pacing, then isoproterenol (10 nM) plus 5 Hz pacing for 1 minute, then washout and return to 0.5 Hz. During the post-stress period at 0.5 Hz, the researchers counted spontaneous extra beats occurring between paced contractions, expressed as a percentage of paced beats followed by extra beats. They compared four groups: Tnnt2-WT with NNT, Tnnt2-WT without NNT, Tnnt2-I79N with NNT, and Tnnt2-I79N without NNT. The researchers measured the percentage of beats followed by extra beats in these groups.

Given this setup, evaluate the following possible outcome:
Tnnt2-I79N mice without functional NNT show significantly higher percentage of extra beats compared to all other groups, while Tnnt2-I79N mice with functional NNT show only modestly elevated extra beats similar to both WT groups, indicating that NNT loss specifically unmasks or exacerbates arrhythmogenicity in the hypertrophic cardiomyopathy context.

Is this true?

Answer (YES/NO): NO